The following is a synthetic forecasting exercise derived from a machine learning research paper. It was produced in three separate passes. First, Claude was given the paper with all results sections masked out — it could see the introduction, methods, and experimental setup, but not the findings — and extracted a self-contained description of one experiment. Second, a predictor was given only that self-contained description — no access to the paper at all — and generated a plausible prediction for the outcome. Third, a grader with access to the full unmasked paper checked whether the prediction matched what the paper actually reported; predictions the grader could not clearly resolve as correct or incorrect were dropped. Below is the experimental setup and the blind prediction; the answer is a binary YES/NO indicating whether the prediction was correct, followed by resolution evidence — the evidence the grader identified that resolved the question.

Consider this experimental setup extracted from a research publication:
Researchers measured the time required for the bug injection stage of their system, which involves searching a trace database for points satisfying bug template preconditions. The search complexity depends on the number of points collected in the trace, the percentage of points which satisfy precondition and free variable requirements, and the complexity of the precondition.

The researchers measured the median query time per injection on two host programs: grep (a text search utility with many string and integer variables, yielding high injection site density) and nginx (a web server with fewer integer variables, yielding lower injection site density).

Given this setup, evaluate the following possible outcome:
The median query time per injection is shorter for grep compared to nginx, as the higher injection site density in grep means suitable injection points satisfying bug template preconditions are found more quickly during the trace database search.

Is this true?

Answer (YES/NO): YES